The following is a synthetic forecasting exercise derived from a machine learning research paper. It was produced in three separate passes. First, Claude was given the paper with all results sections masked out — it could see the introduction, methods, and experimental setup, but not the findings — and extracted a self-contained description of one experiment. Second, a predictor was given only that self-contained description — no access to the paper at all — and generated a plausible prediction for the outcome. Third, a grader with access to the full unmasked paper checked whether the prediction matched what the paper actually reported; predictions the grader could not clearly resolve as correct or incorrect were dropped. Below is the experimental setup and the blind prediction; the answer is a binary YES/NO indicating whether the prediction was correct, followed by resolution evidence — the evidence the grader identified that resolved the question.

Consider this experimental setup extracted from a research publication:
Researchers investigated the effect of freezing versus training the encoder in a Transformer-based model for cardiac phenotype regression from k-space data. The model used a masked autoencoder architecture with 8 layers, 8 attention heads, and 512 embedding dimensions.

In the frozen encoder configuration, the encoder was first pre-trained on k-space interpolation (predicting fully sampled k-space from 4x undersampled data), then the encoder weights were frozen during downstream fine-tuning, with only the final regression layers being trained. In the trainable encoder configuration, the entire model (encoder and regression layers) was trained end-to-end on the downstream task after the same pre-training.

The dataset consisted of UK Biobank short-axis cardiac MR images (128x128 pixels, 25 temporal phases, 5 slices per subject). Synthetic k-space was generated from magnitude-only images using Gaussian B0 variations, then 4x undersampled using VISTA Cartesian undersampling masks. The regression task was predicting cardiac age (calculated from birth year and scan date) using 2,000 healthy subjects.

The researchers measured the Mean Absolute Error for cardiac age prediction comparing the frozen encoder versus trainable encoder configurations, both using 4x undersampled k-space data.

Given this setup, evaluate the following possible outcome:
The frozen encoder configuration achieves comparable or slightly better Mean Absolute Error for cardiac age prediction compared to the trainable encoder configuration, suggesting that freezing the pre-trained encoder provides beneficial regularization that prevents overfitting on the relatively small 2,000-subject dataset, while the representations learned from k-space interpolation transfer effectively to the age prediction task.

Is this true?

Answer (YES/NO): NO